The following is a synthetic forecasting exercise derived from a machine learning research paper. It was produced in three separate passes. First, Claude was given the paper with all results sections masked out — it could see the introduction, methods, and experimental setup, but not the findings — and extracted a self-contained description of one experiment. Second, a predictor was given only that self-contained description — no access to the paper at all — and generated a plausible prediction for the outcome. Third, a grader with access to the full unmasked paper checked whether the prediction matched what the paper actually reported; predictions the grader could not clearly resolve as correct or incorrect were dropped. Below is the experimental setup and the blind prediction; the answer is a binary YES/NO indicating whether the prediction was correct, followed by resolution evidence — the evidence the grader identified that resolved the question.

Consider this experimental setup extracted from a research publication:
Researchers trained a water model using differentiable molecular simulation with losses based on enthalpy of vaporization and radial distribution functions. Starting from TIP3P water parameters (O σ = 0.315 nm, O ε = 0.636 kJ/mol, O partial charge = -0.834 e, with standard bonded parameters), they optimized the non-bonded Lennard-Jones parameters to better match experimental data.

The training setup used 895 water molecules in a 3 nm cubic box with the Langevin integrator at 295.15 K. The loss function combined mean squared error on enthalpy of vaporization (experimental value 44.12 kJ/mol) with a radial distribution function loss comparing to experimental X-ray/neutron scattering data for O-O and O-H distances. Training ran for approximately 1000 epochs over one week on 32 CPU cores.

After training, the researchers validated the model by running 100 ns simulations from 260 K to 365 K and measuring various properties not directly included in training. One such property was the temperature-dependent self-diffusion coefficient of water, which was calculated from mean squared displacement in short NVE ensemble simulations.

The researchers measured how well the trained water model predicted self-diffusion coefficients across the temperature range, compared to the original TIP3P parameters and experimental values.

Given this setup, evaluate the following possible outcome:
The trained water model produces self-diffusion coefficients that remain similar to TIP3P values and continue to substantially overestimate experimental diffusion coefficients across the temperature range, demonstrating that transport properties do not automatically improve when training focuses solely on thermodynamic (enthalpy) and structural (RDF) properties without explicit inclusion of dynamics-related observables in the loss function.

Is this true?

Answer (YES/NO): NO